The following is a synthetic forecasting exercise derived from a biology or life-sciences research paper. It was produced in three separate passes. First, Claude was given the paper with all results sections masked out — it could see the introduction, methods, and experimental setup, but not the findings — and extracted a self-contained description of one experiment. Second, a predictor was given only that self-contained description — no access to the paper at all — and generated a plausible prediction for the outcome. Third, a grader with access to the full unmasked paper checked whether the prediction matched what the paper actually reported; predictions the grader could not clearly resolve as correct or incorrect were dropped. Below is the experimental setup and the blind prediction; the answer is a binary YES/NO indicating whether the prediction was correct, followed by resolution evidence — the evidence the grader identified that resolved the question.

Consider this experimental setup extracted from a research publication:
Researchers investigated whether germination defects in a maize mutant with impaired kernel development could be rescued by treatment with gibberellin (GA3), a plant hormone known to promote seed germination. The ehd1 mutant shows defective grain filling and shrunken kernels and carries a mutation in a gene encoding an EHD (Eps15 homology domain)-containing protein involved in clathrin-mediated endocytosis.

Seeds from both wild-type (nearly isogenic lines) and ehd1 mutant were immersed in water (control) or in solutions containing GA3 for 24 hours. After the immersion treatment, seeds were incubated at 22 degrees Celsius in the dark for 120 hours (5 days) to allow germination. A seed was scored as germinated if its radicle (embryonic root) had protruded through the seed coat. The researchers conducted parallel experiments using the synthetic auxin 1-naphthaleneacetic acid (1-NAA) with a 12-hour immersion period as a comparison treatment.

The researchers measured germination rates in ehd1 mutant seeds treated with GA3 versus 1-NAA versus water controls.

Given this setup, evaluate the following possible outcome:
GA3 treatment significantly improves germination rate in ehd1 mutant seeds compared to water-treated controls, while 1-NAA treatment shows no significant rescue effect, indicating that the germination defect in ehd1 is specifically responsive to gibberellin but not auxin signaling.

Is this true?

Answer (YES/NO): NO